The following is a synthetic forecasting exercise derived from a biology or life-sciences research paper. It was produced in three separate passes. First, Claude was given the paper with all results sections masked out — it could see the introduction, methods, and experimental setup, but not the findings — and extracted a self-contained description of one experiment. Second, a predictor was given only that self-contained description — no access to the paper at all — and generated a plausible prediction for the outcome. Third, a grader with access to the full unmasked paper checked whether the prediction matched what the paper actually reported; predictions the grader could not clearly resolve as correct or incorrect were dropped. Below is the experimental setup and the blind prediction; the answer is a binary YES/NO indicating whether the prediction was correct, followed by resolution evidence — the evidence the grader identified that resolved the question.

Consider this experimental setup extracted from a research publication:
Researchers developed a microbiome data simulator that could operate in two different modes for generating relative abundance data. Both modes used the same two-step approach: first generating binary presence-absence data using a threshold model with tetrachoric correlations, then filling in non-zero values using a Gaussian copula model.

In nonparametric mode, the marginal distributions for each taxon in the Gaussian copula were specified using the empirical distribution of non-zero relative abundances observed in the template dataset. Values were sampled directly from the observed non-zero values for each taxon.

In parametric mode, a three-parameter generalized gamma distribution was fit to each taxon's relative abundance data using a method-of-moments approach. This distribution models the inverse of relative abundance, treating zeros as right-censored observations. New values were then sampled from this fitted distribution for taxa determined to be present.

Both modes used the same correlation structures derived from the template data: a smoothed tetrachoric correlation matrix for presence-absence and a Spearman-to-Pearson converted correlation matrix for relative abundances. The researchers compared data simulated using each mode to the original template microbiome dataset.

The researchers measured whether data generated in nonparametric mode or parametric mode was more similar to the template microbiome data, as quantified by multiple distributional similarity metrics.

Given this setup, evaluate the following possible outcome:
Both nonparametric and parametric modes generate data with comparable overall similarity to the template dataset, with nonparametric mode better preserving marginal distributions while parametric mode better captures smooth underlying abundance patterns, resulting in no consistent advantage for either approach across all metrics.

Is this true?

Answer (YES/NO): NO